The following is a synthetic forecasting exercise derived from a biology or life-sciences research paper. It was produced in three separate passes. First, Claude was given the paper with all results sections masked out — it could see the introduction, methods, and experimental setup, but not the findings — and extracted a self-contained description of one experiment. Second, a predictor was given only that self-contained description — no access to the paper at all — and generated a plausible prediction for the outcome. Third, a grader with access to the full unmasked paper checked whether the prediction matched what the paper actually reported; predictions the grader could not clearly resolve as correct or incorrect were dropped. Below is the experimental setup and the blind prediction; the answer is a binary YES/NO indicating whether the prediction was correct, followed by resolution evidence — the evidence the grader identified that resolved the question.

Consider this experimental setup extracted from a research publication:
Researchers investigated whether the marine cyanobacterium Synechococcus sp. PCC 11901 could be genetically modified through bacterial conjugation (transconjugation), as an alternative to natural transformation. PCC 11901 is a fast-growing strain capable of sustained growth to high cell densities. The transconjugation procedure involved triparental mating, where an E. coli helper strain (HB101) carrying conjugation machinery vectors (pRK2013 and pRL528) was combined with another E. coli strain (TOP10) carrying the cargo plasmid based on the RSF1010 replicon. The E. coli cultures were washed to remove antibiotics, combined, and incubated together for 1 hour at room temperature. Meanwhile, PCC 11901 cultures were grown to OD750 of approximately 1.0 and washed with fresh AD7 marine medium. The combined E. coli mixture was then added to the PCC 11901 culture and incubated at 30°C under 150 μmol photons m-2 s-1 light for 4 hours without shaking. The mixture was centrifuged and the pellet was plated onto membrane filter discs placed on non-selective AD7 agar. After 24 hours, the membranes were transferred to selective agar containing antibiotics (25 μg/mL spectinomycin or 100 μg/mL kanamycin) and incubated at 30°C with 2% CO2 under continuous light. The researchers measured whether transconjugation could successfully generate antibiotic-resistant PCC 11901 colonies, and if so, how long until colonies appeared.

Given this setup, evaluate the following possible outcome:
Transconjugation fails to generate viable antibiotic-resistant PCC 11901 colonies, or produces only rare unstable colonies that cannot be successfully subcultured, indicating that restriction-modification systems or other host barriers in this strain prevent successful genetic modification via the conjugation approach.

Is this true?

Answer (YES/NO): NO